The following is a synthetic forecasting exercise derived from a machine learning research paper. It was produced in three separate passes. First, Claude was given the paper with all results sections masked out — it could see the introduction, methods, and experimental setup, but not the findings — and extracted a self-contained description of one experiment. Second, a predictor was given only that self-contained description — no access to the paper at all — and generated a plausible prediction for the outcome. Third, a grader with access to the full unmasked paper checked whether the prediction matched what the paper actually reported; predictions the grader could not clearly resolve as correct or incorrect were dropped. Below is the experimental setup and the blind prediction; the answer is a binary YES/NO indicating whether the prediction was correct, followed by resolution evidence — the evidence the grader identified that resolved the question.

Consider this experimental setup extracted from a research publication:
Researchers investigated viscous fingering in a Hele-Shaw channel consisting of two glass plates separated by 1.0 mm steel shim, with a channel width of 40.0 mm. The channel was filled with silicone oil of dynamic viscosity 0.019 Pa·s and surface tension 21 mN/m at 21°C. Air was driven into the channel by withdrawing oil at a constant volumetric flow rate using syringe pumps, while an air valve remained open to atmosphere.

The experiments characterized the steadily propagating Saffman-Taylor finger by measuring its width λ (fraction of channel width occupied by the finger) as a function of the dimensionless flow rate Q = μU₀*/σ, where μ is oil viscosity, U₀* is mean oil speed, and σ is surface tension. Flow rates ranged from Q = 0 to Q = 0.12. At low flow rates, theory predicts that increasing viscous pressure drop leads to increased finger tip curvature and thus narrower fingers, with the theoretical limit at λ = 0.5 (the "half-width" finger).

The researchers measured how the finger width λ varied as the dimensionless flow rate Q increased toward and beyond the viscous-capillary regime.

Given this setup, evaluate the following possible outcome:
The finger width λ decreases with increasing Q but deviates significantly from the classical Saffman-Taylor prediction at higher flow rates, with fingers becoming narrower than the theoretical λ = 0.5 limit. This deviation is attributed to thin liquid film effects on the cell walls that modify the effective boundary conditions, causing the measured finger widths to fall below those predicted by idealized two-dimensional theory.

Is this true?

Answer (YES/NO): NO